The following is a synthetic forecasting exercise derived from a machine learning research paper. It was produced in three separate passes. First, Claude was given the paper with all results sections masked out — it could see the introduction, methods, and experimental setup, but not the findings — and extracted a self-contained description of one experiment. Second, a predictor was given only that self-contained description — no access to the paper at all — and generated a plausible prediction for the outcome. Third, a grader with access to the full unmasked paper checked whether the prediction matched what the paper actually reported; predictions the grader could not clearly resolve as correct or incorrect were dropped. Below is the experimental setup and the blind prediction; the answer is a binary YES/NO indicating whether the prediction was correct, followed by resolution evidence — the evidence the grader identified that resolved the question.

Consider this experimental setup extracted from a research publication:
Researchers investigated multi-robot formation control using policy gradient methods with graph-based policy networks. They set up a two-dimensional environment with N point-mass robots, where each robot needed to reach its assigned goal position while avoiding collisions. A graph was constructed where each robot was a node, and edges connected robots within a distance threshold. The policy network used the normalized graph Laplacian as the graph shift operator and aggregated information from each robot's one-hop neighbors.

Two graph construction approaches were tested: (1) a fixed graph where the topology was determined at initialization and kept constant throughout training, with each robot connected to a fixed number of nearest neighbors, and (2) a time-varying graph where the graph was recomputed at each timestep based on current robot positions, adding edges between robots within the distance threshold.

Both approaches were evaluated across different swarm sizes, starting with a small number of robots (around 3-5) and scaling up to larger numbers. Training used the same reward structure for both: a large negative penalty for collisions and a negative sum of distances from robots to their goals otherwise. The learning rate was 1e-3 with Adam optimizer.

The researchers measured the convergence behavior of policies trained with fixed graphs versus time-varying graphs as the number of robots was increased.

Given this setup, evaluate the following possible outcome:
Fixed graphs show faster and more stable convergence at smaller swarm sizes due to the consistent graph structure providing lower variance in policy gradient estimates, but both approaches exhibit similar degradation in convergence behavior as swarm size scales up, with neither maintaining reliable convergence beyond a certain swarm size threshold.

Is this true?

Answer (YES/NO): NO